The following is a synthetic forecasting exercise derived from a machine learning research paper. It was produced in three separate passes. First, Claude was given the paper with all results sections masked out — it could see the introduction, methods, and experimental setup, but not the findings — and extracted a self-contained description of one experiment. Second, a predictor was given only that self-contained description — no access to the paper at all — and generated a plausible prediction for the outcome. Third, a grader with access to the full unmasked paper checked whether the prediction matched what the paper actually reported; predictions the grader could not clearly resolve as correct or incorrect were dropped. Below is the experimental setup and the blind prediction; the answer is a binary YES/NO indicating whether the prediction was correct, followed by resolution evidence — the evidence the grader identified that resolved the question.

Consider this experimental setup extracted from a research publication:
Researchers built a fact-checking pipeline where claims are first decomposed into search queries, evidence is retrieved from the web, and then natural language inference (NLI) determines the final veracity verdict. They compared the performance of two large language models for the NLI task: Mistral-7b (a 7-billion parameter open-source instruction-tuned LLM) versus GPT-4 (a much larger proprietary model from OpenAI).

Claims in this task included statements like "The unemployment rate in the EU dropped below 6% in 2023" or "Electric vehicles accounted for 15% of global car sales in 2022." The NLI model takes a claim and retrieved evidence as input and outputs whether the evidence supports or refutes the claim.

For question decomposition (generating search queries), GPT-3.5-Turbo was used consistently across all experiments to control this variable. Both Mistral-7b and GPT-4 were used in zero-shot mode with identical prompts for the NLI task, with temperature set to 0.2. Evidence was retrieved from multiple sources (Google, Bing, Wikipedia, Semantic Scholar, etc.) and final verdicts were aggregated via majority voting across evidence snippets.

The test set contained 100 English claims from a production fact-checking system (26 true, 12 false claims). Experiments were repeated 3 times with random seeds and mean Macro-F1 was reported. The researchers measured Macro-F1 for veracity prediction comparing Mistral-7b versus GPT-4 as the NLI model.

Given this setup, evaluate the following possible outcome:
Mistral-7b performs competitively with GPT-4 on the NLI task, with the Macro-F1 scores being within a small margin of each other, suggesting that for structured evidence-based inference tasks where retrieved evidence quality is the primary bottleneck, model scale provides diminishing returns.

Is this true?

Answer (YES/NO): NO